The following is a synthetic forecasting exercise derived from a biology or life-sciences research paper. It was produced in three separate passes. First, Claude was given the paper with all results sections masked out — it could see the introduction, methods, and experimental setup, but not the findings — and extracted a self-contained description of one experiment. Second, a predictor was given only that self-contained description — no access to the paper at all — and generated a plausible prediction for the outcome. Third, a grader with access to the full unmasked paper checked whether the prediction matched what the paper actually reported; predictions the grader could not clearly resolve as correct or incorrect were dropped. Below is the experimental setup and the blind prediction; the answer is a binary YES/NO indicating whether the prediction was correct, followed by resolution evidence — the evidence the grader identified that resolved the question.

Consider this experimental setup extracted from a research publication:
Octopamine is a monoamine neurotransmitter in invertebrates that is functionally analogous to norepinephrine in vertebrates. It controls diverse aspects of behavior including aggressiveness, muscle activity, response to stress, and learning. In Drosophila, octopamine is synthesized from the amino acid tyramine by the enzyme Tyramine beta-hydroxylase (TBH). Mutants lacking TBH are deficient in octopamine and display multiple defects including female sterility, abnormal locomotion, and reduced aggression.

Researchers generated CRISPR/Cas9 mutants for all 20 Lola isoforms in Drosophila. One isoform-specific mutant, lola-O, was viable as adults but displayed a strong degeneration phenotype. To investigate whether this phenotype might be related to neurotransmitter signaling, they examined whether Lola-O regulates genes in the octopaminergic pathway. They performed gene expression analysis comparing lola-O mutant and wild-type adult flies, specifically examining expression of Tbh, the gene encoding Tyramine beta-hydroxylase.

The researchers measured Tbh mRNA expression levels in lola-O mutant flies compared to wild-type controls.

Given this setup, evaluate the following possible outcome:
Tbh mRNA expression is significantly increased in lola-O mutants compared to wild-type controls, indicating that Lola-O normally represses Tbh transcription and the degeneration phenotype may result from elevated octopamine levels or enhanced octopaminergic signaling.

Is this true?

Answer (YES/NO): NO